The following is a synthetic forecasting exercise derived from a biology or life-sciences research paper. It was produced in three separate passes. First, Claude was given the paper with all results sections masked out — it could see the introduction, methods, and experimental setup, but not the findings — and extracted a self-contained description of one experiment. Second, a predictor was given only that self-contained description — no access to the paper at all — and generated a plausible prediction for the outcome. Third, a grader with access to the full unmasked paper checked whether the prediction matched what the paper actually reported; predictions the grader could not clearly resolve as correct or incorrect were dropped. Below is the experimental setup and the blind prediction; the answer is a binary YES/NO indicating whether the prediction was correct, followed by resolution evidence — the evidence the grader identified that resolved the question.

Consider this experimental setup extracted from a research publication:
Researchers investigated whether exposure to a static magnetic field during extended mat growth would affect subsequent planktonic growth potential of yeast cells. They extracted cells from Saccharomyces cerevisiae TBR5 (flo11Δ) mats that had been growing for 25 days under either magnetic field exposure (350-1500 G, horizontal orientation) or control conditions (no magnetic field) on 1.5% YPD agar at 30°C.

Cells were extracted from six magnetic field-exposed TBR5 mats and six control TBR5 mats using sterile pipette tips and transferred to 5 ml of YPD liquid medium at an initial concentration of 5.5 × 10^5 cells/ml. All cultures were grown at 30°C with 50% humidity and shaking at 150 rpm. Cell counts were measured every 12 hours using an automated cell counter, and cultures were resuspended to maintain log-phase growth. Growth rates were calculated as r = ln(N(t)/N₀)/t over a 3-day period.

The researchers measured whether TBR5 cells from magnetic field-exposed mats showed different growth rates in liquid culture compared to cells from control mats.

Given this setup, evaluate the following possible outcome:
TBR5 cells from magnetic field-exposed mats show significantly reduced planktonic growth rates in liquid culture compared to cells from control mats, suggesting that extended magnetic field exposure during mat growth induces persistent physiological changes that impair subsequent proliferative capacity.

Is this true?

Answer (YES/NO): NO